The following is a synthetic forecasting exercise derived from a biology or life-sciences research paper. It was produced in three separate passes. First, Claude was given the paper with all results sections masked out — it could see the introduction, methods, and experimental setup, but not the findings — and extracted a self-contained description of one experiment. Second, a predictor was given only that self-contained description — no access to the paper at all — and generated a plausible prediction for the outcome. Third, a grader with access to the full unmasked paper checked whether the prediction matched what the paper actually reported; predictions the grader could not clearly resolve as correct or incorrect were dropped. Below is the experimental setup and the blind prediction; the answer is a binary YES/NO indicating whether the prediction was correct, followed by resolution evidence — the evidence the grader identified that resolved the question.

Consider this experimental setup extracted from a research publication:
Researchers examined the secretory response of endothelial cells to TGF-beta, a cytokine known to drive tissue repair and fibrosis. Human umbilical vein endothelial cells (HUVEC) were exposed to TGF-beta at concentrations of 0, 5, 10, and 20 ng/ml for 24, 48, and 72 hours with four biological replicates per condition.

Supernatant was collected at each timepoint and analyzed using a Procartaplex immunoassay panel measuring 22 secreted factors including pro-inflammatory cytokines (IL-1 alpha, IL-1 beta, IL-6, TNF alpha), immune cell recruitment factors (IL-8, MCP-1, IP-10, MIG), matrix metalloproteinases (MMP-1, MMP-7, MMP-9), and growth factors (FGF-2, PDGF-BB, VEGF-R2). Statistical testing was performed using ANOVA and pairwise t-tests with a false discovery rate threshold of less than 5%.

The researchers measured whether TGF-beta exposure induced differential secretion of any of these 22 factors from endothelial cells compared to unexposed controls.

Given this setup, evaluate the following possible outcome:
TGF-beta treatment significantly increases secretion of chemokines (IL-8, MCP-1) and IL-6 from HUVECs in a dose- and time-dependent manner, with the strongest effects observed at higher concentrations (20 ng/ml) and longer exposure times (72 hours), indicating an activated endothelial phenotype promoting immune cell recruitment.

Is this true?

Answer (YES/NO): NO